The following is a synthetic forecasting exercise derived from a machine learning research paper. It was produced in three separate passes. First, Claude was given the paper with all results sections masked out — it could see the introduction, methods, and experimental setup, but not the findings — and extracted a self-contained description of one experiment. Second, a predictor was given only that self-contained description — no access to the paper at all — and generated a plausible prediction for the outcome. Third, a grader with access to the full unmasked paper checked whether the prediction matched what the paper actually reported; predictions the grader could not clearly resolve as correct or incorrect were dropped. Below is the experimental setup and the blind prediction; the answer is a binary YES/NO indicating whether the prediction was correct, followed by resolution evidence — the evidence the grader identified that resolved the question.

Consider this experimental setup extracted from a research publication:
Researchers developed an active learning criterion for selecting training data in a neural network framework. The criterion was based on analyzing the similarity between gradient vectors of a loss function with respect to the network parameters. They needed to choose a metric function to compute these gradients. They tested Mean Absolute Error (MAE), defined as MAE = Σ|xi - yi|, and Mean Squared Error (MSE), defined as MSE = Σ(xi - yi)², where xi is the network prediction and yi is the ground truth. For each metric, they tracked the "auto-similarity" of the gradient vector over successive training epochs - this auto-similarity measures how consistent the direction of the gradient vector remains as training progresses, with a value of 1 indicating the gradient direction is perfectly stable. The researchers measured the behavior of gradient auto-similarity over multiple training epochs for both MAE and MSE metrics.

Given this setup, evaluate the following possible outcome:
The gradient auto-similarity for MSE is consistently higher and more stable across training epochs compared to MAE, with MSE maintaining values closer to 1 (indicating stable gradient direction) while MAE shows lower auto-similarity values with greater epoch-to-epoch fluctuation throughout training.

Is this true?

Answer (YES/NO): NO